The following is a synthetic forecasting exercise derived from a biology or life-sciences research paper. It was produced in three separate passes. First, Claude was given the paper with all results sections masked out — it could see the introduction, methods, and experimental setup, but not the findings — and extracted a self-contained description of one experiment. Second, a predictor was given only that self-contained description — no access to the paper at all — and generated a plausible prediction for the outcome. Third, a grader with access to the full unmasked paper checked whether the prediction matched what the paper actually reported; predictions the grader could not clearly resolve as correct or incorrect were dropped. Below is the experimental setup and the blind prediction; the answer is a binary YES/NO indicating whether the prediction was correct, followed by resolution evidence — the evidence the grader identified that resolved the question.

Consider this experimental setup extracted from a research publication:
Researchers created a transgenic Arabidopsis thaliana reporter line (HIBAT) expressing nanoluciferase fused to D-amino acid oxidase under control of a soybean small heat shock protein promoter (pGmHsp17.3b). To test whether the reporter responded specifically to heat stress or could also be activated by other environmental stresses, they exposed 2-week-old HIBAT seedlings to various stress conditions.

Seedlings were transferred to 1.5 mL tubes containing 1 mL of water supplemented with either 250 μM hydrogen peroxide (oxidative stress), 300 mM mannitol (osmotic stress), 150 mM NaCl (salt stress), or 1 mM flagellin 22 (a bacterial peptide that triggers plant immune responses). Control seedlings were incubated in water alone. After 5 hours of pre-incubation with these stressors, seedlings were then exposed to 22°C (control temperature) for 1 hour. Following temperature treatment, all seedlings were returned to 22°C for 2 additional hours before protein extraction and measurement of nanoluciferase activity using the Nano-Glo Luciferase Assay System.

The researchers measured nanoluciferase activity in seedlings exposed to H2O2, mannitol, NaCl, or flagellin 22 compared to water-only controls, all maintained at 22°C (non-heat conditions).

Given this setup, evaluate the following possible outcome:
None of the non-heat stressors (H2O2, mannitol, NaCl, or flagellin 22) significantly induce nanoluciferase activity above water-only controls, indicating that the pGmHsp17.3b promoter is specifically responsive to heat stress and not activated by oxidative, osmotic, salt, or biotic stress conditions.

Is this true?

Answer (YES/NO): NO